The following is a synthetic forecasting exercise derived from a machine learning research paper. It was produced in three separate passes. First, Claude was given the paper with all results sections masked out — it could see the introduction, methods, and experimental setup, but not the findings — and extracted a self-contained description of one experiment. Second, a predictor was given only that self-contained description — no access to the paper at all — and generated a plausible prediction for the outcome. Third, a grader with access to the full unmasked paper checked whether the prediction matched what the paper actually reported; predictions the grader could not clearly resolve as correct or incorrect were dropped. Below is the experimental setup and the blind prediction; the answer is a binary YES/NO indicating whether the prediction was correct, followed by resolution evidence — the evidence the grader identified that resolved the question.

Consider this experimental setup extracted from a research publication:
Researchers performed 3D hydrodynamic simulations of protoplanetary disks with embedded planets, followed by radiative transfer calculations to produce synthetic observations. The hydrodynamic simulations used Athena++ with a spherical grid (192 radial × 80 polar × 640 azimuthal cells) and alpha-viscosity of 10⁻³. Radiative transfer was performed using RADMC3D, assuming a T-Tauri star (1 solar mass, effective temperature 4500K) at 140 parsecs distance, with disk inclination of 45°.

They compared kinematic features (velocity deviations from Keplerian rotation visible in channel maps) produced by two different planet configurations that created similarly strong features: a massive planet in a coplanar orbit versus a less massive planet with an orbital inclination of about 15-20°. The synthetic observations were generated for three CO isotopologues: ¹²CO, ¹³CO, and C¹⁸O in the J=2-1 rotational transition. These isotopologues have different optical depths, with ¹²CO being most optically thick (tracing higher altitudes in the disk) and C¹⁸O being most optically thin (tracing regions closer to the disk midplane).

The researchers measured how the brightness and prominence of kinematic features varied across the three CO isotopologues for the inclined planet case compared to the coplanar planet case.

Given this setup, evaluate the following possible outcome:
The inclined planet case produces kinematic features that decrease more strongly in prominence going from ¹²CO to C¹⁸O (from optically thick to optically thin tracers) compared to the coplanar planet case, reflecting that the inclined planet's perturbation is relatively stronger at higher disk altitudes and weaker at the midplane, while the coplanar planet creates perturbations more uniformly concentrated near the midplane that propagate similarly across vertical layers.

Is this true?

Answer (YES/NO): YES